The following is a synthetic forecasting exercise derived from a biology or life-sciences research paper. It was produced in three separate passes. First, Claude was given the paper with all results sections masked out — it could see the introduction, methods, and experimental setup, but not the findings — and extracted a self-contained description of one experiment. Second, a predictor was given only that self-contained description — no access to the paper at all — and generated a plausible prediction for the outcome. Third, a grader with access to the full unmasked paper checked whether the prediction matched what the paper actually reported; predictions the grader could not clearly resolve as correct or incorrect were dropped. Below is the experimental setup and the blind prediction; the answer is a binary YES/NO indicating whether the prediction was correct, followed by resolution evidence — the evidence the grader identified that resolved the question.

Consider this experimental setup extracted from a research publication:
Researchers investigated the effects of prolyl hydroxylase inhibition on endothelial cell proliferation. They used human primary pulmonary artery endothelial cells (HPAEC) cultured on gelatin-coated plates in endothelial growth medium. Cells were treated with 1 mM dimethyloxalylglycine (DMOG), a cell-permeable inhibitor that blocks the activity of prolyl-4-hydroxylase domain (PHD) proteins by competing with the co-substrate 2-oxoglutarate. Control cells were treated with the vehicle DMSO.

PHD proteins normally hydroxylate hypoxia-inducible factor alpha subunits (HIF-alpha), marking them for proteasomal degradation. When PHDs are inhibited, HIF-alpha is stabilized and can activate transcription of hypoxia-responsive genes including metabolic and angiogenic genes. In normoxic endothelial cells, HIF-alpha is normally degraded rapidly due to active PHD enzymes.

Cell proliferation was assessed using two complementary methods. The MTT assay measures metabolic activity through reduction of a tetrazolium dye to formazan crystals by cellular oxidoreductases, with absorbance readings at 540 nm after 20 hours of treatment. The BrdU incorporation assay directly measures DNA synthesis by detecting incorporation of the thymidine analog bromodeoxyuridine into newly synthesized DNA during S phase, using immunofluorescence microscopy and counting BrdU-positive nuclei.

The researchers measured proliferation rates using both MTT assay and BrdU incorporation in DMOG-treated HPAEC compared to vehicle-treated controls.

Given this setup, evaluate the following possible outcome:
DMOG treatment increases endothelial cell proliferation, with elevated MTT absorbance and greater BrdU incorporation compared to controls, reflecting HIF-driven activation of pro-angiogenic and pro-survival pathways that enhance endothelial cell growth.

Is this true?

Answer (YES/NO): NO